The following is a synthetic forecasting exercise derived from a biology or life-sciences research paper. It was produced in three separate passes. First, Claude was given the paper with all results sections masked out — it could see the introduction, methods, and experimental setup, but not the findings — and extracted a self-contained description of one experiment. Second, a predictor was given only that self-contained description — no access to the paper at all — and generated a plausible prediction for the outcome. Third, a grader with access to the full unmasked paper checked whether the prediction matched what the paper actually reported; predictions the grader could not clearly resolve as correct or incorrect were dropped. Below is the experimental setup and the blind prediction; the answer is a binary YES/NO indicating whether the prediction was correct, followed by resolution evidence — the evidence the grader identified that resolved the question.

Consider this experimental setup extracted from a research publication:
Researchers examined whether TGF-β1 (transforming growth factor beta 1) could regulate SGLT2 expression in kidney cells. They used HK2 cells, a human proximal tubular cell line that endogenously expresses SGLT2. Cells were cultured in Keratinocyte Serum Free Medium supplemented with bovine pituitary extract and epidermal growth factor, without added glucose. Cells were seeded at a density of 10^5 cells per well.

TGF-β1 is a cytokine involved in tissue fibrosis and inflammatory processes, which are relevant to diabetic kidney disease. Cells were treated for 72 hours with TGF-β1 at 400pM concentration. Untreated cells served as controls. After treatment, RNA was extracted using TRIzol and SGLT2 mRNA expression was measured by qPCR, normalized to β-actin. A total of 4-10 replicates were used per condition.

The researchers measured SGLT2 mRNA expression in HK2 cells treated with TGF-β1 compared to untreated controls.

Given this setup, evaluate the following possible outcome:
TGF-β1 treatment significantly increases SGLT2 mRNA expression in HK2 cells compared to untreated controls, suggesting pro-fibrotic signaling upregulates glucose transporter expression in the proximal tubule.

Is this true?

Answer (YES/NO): NO